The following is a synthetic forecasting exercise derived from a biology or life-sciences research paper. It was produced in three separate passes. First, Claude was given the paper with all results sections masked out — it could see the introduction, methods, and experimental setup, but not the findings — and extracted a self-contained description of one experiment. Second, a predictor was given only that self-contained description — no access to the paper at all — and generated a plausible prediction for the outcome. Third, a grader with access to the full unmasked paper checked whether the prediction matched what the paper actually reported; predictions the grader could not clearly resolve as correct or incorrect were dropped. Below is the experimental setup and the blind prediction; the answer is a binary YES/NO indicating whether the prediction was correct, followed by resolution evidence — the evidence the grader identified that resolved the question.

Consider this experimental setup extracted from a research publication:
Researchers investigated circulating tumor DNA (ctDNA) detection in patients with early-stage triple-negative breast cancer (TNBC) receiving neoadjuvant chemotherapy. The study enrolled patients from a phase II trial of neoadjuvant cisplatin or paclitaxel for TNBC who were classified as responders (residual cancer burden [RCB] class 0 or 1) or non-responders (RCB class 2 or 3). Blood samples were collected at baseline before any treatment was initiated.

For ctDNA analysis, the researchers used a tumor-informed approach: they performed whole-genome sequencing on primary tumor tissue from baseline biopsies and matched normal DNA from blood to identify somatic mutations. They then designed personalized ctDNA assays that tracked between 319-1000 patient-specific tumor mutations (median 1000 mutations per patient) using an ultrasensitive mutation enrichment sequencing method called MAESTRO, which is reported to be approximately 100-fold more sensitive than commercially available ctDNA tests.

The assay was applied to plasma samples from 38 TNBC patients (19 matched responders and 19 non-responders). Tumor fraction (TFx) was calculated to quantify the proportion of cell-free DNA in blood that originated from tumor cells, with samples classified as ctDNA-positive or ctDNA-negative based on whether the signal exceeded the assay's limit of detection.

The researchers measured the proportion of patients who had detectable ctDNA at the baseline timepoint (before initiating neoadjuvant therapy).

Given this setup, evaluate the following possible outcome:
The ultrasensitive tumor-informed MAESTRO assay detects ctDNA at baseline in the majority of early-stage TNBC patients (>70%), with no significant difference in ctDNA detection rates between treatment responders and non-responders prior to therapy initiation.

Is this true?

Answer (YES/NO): YES